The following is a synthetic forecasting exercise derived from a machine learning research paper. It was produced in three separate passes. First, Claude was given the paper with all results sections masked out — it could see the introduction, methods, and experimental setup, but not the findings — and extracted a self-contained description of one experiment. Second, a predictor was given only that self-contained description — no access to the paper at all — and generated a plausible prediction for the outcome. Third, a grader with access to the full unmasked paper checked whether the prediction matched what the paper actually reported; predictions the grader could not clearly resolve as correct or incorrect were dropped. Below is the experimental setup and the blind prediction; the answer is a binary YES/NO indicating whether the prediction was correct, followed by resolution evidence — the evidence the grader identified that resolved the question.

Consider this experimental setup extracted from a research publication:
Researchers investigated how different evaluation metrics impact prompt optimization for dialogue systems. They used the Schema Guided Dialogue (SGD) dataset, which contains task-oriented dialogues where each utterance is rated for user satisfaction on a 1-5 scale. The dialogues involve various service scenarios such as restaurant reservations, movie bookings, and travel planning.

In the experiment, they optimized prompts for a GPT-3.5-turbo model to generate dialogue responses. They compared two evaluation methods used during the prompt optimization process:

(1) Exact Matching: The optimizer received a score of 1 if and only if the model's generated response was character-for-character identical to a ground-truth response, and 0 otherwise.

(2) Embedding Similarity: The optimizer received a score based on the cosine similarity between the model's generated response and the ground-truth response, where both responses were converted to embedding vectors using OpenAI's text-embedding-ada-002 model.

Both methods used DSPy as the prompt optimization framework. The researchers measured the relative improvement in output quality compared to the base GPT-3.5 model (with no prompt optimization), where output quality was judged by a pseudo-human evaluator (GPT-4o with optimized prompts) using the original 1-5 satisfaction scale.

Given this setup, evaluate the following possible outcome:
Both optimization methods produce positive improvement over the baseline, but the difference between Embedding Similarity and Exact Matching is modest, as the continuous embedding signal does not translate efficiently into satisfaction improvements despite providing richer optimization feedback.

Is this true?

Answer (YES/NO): NO